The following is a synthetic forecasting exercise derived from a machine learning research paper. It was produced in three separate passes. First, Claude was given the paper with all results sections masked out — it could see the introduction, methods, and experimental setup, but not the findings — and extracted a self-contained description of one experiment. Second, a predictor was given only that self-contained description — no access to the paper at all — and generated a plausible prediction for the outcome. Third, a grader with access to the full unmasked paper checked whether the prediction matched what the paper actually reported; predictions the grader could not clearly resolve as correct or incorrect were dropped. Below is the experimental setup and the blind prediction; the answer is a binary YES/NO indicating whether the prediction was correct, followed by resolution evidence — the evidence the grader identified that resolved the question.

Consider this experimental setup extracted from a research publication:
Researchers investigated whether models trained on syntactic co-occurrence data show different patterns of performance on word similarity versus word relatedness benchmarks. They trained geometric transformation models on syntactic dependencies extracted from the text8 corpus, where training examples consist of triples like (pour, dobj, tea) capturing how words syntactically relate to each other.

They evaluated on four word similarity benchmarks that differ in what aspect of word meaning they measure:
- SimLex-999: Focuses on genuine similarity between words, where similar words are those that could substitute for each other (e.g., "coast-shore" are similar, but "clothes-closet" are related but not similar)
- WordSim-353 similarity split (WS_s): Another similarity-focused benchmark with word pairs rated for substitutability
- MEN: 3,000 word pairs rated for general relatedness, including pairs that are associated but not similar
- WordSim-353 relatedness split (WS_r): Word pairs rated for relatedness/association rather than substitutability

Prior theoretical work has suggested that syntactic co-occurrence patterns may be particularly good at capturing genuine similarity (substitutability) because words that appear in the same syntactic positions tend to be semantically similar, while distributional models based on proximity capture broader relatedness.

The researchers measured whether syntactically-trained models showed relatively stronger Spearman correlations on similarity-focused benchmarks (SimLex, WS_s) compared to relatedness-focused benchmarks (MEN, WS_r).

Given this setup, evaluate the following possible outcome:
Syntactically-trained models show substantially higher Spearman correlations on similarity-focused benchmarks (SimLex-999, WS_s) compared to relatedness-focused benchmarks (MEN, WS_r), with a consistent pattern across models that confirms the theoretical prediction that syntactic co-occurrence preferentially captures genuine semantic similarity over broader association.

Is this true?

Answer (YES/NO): NO